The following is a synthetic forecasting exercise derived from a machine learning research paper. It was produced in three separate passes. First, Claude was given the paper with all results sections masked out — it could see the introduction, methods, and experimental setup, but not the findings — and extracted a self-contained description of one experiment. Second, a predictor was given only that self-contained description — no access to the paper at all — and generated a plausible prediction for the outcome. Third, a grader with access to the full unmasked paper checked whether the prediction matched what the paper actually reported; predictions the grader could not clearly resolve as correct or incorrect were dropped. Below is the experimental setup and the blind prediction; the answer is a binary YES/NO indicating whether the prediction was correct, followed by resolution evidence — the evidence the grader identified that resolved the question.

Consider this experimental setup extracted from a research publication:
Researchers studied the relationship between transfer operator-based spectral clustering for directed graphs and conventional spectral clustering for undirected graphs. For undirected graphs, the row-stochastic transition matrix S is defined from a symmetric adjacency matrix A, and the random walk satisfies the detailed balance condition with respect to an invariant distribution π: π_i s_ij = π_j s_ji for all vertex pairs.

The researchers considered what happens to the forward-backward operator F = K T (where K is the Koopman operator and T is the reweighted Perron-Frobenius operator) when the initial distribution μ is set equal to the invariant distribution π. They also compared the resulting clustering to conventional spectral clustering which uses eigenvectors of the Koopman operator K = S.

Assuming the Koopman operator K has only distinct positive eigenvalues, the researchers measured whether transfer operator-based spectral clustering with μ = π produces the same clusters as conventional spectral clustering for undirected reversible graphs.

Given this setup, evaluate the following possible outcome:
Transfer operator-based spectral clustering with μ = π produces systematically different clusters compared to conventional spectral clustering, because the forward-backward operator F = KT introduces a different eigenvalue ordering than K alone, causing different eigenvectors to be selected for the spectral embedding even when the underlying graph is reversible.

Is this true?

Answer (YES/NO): NO